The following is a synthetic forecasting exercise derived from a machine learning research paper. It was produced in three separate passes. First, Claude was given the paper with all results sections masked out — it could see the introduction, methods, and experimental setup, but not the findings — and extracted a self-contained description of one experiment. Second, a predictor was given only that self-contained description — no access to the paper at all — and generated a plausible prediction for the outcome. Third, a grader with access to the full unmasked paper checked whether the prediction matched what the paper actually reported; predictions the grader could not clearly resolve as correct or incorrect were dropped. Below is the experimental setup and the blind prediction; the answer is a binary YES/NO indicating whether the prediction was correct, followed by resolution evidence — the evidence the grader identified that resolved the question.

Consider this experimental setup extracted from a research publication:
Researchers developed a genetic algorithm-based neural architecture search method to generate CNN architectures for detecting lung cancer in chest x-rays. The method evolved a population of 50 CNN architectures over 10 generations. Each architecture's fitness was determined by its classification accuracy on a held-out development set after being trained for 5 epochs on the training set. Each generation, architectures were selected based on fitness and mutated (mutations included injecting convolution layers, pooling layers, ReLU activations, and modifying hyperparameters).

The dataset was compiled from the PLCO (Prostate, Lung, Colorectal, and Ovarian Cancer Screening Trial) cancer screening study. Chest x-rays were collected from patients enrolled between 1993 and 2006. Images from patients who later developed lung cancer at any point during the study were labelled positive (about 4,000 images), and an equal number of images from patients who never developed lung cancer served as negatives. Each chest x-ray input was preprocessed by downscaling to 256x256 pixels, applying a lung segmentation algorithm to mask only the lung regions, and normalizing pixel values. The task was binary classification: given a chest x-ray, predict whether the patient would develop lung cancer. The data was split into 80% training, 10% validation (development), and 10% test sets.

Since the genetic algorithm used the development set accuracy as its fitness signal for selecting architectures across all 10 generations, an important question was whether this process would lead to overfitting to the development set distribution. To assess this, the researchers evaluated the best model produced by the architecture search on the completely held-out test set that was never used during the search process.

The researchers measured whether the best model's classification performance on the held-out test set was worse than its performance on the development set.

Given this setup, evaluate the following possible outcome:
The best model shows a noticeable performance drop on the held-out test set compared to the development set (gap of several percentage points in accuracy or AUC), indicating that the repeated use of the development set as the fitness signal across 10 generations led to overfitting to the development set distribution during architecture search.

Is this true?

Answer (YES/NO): NO